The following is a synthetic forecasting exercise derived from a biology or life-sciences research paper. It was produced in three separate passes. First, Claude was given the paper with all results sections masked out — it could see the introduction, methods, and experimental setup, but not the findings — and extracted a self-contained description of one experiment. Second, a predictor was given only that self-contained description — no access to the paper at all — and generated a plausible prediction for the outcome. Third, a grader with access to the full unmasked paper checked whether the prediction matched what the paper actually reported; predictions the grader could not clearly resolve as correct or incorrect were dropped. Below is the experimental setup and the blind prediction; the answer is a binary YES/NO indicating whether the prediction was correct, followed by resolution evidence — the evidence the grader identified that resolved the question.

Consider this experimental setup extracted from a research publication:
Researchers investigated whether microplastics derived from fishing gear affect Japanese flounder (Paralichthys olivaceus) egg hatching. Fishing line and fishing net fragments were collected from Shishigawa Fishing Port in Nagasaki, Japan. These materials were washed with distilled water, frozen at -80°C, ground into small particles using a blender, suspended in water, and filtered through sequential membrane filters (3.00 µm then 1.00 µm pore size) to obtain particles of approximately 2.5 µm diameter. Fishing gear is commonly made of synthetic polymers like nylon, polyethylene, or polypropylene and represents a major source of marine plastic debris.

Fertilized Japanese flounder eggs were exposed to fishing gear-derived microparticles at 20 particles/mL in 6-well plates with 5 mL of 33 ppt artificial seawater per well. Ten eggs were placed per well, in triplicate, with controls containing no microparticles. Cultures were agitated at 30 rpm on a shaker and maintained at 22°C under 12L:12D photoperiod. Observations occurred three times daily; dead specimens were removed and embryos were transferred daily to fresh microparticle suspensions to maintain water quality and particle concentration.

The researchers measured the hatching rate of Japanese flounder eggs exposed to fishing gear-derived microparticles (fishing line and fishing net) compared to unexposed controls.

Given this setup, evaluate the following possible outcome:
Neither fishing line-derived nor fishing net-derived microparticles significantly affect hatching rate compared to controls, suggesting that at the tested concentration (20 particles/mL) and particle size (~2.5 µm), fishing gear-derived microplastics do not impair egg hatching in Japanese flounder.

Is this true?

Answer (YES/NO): YES